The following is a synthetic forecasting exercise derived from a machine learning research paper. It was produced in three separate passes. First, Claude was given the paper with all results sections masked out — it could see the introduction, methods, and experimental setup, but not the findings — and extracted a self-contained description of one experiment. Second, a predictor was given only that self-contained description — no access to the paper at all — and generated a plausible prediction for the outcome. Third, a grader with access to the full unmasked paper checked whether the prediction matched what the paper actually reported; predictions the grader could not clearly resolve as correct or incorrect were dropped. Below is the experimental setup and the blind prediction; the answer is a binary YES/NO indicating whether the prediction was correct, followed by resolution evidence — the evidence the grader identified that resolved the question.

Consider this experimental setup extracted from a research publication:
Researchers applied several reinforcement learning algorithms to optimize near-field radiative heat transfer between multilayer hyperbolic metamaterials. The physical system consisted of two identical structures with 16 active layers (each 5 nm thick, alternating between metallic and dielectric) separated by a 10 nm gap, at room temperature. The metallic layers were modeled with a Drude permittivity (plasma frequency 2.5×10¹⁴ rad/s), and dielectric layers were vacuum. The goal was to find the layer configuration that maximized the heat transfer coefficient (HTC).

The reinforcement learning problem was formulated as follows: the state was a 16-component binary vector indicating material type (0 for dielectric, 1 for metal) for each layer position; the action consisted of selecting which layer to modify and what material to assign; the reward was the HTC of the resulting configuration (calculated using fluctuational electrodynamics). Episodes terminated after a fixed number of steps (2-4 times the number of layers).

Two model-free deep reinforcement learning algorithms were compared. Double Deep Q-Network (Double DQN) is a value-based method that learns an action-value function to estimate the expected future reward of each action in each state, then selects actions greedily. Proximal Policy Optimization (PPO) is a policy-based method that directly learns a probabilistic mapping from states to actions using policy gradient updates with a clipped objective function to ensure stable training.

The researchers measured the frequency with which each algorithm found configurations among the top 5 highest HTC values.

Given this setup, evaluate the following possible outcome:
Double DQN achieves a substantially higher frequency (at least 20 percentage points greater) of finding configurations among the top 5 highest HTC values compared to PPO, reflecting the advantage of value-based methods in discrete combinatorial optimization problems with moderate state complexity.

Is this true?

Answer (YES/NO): YES